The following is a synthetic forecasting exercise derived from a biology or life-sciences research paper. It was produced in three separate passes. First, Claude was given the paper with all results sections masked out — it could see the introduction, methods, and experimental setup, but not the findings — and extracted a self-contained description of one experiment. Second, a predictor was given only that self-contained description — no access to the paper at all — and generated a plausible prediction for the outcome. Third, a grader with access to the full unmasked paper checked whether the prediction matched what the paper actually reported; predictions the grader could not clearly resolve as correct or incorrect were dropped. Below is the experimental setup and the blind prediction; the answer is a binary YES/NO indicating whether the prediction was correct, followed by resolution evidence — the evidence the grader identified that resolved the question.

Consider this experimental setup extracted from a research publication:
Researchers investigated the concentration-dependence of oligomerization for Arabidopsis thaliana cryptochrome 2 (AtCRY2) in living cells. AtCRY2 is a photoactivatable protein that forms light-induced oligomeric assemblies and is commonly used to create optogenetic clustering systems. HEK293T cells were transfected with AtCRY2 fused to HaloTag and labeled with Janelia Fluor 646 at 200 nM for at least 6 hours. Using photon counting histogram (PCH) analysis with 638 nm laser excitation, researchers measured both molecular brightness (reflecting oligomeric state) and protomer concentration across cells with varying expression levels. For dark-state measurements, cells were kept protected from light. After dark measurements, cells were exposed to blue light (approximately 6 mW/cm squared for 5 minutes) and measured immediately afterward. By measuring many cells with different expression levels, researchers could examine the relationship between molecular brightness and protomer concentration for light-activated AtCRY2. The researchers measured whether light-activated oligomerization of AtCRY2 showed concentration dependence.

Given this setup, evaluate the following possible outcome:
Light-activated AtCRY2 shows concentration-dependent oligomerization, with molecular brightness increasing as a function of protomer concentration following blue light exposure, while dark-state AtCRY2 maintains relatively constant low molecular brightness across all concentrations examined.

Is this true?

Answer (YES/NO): YES